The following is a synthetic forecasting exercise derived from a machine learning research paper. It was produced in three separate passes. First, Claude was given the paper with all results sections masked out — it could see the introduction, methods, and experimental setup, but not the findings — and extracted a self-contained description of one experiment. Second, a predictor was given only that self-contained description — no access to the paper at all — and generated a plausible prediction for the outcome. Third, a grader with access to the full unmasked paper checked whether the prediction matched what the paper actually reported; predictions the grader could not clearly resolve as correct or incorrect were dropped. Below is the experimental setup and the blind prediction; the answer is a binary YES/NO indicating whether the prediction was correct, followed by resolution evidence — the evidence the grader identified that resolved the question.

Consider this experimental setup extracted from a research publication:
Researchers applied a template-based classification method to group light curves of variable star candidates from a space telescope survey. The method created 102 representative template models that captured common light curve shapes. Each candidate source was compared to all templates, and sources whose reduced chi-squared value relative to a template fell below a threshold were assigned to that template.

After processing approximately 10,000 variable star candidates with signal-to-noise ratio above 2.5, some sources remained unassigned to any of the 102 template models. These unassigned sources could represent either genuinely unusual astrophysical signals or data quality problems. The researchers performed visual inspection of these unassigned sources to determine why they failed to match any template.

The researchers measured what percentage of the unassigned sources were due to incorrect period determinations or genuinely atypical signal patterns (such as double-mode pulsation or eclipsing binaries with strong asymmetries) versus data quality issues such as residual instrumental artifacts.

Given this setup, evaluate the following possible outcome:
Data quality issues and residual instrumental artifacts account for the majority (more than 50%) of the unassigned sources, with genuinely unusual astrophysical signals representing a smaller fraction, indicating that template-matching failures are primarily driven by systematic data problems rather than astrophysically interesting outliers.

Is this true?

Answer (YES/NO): YES